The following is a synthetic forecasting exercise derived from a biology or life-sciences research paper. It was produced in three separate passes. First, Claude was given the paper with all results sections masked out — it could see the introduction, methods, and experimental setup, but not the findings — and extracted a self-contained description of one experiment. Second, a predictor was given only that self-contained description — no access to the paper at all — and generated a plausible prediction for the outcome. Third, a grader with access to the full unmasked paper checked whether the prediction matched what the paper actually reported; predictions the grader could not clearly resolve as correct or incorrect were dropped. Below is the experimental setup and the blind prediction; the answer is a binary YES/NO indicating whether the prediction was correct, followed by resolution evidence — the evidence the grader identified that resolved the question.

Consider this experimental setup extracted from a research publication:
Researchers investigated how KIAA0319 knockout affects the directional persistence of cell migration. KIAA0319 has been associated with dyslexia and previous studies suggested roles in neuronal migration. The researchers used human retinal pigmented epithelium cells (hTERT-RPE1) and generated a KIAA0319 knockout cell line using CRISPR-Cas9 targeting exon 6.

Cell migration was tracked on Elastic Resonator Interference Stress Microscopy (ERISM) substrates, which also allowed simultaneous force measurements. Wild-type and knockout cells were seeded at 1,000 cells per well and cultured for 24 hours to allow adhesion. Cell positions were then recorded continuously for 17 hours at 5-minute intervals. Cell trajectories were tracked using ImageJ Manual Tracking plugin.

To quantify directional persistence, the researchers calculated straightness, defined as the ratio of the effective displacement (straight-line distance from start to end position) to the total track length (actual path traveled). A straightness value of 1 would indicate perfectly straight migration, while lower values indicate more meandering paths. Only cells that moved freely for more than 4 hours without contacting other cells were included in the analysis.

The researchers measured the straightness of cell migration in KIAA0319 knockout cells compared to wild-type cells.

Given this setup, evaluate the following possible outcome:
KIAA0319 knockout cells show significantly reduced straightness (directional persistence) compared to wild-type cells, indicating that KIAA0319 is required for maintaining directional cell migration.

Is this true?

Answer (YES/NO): NO